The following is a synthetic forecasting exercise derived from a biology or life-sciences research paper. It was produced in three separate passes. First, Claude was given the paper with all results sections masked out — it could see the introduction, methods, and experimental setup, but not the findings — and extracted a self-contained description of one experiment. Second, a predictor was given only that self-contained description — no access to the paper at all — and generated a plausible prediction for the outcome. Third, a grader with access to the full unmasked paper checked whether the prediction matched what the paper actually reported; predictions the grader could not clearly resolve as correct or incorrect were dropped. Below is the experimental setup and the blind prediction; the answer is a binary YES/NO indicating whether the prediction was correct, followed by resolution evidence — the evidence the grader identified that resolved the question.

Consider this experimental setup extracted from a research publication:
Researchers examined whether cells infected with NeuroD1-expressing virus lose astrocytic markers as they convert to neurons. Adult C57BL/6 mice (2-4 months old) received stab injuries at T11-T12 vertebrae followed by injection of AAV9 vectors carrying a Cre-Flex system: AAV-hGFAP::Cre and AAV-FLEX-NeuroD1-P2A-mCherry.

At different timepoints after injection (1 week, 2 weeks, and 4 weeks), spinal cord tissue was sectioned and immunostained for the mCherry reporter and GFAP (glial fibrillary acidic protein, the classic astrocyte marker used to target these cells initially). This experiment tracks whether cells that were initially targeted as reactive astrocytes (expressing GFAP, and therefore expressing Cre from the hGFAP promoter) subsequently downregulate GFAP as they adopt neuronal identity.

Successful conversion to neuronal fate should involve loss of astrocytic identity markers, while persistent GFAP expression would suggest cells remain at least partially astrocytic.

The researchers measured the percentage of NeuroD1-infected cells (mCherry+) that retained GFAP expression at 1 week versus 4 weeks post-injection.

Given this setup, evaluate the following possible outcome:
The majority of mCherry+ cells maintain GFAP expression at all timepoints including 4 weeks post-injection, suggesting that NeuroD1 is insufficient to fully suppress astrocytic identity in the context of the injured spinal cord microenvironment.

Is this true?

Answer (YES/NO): NO